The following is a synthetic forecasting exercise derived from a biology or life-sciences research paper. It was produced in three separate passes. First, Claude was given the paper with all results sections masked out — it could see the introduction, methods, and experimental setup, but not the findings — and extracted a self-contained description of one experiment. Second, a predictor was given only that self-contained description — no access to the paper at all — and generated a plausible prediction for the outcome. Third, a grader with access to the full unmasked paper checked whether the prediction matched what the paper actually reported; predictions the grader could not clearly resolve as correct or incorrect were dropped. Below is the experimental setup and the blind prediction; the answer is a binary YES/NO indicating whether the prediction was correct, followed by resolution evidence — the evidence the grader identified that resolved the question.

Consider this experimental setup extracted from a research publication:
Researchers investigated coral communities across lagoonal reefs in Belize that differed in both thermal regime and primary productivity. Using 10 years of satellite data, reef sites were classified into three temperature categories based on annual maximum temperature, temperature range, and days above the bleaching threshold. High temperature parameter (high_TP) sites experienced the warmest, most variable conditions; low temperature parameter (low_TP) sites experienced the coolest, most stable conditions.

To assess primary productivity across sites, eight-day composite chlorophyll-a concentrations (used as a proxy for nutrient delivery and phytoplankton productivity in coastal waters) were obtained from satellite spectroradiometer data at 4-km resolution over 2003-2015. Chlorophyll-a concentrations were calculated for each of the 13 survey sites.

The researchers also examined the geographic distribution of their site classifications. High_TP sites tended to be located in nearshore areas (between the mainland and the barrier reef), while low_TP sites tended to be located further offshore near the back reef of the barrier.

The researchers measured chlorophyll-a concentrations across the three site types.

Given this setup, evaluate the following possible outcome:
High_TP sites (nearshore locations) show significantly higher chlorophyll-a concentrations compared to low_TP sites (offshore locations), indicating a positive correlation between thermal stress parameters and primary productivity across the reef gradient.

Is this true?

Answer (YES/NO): YES